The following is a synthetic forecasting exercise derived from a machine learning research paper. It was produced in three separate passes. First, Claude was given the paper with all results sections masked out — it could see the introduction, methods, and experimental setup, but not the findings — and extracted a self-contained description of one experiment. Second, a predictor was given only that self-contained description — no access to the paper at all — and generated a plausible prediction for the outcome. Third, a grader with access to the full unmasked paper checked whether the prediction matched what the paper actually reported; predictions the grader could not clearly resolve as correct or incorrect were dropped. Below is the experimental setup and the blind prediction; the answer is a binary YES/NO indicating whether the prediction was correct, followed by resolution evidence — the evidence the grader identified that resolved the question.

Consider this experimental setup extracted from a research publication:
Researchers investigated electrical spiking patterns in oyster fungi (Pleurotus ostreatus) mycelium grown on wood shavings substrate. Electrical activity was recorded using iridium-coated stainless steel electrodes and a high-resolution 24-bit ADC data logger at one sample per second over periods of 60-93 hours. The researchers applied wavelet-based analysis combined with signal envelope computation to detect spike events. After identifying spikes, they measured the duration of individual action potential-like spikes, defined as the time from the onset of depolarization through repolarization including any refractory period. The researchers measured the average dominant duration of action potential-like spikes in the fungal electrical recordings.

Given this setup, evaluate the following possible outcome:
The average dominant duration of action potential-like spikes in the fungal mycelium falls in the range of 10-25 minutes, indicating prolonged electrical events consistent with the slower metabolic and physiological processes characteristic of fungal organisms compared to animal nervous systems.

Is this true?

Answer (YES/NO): NO